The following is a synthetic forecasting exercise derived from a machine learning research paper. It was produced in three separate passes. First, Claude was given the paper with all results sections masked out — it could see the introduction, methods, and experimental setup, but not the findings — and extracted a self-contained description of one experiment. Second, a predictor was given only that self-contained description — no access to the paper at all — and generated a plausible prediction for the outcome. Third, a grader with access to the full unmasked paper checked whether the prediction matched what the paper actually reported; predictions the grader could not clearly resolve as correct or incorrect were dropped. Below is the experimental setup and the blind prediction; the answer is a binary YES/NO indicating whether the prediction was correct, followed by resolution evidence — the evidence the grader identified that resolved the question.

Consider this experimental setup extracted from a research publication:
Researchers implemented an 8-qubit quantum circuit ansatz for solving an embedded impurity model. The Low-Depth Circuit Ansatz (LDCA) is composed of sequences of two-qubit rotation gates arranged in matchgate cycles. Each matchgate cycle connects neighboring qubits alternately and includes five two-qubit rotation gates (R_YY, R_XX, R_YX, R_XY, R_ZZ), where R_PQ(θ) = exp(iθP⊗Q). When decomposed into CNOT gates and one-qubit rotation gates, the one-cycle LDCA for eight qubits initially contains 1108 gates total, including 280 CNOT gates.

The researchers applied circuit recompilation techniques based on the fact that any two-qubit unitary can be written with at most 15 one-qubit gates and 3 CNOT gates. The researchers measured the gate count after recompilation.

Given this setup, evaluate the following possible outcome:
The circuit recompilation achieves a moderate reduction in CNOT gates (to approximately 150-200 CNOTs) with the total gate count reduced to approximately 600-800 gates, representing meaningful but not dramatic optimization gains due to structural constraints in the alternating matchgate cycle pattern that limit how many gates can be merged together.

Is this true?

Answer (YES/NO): NO